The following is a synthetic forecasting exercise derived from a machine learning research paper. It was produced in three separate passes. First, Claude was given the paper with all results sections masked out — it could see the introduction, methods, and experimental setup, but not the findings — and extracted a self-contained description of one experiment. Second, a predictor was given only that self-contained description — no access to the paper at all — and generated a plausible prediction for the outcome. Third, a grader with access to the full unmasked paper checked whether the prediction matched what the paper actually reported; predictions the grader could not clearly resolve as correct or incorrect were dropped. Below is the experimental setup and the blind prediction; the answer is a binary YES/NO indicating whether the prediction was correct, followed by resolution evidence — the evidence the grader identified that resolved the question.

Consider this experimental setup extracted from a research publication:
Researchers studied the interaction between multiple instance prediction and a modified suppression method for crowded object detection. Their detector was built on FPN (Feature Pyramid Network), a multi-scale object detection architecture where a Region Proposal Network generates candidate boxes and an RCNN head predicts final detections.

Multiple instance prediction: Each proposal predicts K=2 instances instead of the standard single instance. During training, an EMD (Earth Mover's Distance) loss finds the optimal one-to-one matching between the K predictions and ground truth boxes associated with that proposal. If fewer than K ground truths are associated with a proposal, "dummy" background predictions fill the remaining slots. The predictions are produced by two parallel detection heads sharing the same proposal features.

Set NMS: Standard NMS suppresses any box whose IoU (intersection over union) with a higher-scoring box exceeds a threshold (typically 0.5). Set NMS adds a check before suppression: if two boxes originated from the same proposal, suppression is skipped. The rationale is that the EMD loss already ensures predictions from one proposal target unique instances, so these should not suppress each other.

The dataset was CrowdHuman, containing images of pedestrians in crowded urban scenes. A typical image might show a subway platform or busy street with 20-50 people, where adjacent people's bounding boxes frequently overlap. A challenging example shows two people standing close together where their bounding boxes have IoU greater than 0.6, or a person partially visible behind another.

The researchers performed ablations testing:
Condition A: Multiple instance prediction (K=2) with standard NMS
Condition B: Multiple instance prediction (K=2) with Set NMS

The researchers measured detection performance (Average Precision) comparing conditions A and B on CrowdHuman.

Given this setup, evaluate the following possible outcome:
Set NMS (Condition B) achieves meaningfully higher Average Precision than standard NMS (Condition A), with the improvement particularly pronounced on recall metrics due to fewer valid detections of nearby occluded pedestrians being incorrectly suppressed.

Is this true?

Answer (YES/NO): YES